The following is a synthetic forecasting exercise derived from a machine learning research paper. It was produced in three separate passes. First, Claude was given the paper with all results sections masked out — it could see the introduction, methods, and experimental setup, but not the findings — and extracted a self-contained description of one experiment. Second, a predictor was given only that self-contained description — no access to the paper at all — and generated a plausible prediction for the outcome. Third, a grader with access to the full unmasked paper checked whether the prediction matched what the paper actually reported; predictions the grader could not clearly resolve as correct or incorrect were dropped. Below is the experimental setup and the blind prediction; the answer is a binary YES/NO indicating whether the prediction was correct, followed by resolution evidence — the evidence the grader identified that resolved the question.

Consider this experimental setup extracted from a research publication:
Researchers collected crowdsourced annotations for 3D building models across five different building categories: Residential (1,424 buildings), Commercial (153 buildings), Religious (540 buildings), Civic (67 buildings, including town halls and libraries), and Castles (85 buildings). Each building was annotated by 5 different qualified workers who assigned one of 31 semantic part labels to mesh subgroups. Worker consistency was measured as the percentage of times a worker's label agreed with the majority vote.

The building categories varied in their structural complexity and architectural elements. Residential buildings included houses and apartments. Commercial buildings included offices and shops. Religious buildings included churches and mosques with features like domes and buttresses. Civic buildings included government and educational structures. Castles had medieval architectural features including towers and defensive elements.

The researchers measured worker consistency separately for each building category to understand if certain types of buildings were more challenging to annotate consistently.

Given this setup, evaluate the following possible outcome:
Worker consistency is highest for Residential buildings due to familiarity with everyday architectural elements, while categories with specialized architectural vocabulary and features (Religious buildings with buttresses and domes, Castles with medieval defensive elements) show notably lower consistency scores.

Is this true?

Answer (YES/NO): NO